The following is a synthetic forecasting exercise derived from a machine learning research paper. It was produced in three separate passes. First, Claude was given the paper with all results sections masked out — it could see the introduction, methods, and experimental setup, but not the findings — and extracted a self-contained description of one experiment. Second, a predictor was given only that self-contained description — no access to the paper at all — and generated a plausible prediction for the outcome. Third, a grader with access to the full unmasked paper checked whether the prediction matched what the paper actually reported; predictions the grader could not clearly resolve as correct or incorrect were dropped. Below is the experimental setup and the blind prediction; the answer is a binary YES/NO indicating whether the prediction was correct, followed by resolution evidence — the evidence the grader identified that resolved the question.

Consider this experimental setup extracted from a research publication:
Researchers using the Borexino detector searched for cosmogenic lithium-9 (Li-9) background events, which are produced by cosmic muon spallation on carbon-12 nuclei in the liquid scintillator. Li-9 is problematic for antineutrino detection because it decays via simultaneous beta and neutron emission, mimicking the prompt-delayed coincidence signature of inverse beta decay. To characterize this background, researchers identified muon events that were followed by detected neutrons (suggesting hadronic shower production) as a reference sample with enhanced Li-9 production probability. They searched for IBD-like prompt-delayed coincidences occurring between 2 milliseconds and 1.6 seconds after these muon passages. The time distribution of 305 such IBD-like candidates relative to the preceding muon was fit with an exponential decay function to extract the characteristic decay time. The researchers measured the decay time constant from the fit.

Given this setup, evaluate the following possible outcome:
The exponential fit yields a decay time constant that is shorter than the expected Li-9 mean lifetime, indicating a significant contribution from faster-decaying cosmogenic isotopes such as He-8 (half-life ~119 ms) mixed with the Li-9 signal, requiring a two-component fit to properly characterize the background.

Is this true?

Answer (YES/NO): NO